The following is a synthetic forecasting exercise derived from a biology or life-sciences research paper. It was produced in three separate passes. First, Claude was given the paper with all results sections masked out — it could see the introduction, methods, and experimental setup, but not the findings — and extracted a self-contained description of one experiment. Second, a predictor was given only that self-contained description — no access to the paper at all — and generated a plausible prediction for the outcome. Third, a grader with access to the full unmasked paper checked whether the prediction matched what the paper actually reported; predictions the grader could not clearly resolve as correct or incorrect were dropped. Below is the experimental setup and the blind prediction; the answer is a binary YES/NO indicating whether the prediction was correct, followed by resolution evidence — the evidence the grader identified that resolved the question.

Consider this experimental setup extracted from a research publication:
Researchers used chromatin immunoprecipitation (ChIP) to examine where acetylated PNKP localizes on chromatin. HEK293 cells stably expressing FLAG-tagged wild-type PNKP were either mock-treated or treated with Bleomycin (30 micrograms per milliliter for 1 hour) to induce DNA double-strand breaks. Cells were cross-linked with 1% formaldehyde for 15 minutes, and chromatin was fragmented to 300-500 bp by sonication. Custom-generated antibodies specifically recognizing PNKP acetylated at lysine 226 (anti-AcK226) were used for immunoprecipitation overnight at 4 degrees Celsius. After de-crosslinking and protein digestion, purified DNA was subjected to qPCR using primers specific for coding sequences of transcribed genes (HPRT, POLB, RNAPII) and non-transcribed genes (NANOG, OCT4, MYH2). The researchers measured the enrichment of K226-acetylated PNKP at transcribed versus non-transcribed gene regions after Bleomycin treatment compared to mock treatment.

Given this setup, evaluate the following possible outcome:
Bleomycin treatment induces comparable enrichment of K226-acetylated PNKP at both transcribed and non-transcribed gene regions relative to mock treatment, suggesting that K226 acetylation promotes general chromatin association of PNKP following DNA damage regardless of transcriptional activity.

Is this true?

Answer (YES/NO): NO